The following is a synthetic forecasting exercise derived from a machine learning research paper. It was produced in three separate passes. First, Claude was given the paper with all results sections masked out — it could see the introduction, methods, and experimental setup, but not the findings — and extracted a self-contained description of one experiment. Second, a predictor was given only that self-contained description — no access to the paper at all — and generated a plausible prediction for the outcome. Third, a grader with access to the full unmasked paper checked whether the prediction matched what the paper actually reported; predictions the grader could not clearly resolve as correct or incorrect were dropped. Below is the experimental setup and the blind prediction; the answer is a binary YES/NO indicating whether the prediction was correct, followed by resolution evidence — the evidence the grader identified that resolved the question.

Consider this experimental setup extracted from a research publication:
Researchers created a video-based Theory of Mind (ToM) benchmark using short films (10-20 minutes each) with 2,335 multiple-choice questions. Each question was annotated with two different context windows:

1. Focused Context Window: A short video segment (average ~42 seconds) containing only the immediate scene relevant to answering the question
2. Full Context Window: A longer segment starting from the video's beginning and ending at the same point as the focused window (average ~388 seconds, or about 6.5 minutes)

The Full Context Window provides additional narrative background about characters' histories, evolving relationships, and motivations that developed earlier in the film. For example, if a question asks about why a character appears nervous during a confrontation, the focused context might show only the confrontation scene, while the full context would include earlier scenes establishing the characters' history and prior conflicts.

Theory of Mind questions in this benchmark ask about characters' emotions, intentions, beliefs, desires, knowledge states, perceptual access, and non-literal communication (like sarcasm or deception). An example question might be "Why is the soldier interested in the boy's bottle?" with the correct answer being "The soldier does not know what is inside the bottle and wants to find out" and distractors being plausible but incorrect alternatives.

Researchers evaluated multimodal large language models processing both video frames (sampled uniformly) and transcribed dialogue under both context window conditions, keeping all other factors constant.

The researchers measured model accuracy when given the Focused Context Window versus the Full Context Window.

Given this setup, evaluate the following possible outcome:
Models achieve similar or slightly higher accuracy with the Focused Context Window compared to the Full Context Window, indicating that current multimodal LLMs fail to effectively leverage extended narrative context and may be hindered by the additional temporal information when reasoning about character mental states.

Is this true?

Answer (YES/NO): YES